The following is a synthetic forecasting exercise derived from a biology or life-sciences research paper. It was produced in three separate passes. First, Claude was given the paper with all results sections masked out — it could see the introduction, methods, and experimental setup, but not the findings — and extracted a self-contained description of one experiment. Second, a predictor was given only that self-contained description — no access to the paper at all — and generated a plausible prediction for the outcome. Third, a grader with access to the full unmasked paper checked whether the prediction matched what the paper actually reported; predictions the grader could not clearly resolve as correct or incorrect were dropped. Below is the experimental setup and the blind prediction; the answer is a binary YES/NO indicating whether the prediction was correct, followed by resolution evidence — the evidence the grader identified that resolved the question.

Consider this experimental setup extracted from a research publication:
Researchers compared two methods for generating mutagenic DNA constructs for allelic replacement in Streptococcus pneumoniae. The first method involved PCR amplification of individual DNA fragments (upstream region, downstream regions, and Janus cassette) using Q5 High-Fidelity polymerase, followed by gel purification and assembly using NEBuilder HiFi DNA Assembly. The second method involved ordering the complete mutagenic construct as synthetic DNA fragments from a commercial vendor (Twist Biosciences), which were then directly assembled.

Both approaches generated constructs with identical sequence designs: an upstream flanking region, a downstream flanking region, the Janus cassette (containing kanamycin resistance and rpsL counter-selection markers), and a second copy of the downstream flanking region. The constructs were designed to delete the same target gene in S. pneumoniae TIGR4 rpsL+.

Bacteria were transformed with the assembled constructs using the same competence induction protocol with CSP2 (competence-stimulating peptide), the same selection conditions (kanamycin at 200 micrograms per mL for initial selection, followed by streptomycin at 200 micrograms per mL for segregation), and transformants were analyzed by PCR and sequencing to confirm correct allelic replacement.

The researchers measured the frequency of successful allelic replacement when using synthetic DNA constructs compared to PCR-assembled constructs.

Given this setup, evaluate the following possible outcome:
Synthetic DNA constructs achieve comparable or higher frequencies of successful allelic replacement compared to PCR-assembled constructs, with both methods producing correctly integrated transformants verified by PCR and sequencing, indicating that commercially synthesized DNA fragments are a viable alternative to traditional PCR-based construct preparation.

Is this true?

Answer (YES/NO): YES